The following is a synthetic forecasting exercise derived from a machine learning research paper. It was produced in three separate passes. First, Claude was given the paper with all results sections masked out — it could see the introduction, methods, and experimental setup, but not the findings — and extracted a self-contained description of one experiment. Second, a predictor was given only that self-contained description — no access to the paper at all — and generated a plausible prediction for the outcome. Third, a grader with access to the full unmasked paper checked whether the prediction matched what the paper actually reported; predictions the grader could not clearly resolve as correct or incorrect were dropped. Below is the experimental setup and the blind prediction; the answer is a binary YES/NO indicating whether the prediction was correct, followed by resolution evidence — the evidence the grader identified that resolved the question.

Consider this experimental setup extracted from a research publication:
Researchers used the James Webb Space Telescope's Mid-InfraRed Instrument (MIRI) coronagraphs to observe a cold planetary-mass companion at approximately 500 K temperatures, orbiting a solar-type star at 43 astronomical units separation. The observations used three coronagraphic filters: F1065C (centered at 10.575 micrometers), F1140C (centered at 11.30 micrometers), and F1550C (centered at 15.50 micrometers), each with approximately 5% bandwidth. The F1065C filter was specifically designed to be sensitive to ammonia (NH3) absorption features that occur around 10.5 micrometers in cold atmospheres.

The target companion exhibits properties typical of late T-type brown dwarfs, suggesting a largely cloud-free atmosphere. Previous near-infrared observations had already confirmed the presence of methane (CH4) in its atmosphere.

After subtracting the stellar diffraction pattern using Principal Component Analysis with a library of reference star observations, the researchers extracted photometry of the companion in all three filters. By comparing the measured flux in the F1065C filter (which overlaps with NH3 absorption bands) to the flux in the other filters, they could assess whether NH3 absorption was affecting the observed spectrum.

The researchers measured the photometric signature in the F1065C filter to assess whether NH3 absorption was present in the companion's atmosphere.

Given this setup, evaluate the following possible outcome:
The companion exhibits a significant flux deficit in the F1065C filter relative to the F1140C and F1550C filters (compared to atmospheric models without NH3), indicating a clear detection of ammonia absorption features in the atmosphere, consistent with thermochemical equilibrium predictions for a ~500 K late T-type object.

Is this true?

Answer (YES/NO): NO